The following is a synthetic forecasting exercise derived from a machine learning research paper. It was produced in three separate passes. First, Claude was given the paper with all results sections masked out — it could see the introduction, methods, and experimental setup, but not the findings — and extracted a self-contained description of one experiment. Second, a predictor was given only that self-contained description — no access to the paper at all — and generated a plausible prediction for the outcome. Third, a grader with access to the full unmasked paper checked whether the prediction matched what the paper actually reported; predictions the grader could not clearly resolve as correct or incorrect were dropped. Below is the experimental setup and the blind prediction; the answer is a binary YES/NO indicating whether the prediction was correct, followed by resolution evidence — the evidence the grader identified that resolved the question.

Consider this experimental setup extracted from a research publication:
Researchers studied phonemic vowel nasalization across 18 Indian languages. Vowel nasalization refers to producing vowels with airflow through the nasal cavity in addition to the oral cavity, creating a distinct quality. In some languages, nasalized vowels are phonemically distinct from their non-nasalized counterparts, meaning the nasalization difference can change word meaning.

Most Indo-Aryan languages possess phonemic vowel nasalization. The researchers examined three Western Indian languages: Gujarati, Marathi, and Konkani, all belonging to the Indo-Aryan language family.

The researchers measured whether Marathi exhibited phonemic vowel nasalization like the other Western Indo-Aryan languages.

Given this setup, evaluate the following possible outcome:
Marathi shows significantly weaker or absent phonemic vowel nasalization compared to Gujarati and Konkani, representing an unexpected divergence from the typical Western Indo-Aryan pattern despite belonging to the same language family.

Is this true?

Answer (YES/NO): YES